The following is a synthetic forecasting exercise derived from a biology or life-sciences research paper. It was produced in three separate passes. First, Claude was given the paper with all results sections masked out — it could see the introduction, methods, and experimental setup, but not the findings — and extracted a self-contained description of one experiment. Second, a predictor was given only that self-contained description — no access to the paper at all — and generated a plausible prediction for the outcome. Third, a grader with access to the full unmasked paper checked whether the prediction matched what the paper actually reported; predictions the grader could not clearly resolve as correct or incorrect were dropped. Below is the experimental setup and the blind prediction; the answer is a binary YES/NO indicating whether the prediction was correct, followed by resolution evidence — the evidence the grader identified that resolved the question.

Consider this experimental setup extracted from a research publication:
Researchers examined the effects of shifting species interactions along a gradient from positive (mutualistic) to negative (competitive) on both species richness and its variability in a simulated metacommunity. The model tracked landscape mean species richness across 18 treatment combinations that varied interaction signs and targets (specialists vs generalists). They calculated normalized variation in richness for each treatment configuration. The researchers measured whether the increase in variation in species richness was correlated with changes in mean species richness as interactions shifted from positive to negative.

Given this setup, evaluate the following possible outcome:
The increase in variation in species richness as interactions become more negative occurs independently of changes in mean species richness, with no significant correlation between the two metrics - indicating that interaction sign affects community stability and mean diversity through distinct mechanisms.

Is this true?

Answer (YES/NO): NO